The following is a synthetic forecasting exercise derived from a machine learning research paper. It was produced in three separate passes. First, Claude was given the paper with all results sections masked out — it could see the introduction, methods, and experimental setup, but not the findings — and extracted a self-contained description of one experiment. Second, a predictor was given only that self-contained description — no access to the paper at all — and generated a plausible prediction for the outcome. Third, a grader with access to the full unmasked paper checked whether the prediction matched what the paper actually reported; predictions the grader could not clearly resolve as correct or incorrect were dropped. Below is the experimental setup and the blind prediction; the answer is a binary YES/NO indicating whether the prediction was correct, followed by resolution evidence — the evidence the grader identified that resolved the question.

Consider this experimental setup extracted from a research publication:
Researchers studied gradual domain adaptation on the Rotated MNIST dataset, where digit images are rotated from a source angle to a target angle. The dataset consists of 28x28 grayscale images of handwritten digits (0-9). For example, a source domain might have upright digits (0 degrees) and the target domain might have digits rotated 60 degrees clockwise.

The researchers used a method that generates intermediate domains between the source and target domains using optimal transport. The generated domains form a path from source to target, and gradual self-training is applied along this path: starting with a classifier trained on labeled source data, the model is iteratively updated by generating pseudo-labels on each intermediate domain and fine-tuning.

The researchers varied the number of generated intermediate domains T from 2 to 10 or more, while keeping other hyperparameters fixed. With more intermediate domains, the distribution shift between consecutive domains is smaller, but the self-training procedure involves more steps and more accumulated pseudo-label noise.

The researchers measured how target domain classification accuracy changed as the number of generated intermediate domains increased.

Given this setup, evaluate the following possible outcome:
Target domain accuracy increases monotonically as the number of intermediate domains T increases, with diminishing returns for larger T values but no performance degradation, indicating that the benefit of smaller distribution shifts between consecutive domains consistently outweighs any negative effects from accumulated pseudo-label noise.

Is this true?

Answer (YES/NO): NO